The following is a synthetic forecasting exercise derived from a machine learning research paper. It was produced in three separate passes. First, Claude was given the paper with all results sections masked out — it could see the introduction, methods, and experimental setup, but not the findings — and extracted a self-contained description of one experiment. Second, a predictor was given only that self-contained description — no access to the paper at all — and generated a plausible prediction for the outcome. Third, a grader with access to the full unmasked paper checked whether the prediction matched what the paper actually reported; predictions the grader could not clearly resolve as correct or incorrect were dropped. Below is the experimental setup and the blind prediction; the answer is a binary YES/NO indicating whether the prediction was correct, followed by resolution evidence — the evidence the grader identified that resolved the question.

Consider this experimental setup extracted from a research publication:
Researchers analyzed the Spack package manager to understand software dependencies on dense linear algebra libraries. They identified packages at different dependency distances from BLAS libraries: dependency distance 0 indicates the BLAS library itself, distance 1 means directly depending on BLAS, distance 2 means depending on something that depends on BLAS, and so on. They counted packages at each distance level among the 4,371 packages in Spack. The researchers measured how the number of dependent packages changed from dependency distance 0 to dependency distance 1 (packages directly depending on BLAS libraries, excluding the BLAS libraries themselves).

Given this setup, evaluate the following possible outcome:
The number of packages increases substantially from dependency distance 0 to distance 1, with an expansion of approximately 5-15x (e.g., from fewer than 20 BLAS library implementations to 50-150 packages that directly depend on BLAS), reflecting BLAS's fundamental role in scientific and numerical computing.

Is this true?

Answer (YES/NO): NO